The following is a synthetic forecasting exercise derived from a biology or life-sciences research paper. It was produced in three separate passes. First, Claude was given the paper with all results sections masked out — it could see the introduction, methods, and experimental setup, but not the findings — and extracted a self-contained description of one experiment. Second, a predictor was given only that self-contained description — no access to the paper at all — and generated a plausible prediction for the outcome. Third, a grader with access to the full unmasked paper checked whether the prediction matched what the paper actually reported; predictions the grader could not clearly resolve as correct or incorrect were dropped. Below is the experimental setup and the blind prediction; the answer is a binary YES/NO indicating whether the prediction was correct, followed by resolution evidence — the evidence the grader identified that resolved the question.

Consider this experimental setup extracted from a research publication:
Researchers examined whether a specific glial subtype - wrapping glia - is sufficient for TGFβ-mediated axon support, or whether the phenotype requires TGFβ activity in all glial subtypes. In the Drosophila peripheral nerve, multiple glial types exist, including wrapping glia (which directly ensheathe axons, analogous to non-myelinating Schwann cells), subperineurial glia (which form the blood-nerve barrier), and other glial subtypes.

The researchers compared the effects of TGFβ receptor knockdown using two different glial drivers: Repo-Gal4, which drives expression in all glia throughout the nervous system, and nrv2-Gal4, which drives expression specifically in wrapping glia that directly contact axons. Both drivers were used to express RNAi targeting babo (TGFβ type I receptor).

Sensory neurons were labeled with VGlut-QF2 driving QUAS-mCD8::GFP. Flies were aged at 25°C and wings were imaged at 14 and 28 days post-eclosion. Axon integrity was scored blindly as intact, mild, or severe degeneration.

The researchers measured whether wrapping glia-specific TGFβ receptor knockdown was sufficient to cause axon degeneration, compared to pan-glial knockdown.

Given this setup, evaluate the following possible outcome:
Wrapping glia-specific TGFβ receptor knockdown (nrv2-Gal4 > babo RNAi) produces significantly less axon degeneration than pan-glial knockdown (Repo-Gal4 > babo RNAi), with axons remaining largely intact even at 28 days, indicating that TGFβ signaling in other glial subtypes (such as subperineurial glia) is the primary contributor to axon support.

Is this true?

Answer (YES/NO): NO